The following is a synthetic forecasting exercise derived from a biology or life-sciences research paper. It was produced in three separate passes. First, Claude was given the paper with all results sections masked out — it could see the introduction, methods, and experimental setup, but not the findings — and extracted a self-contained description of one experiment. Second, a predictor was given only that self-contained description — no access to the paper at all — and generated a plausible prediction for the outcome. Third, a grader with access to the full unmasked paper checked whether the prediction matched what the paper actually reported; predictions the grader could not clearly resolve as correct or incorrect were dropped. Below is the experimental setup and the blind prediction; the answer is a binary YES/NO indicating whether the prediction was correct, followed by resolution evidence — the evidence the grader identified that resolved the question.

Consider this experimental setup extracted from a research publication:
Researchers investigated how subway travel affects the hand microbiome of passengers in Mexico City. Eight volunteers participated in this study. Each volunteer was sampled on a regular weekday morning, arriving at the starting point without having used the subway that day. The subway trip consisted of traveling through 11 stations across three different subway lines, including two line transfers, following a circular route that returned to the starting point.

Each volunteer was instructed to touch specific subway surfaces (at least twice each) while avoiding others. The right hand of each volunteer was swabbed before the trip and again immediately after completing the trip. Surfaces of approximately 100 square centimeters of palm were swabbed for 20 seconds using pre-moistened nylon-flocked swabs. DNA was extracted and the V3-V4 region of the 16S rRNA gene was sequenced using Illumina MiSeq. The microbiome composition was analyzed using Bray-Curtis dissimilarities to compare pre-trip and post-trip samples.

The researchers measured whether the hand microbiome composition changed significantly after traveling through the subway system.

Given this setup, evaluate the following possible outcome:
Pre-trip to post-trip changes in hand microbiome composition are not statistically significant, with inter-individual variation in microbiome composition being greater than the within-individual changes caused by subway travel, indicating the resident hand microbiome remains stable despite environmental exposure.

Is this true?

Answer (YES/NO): NO